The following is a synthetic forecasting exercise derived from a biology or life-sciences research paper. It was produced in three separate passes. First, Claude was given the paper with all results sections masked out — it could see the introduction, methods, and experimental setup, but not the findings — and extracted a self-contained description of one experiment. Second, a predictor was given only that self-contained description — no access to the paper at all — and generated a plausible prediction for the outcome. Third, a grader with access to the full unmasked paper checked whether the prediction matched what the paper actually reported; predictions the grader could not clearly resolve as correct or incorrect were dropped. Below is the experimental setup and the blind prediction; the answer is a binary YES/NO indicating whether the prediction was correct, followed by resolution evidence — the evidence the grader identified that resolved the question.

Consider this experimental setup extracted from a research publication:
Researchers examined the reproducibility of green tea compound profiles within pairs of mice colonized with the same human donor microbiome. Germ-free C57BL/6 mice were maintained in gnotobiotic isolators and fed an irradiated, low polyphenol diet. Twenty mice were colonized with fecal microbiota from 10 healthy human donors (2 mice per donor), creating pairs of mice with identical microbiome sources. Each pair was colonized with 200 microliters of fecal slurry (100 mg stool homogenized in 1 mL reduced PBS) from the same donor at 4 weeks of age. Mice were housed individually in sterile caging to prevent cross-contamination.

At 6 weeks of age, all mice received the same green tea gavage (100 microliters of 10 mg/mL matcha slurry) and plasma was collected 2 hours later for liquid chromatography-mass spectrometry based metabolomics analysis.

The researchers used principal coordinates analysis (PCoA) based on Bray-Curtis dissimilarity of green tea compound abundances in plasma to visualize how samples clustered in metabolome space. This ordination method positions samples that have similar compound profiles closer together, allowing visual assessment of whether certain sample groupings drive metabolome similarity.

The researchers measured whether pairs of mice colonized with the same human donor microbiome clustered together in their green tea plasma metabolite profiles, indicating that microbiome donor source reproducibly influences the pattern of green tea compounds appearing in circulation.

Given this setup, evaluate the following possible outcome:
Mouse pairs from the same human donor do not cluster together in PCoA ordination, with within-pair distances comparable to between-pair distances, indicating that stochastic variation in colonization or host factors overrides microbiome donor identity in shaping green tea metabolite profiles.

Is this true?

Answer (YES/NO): YES